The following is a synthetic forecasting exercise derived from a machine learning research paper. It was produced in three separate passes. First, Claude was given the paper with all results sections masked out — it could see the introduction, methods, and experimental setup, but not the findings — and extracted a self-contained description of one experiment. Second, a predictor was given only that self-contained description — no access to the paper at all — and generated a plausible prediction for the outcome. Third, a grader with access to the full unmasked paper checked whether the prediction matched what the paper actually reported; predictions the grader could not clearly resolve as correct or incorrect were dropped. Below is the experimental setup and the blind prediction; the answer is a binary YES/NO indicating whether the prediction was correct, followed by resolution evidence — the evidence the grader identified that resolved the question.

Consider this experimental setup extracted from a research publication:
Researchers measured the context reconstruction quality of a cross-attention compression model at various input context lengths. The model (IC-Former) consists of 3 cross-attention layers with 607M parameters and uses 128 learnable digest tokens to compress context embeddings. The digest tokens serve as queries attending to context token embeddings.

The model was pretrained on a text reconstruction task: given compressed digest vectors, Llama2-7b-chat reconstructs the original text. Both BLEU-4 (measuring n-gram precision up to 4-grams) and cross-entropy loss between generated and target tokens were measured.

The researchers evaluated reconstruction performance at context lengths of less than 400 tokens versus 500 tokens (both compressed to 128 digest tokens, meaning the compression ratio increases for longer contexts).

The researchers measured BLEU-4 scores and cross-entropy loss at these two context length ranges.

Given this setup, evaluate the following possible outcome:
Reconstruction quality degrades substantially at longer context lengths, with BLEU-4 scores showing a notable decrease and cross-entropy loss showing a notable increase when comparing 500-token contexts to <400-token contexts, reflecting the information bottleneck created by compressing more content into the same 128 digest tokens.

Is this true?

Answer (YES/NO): NO